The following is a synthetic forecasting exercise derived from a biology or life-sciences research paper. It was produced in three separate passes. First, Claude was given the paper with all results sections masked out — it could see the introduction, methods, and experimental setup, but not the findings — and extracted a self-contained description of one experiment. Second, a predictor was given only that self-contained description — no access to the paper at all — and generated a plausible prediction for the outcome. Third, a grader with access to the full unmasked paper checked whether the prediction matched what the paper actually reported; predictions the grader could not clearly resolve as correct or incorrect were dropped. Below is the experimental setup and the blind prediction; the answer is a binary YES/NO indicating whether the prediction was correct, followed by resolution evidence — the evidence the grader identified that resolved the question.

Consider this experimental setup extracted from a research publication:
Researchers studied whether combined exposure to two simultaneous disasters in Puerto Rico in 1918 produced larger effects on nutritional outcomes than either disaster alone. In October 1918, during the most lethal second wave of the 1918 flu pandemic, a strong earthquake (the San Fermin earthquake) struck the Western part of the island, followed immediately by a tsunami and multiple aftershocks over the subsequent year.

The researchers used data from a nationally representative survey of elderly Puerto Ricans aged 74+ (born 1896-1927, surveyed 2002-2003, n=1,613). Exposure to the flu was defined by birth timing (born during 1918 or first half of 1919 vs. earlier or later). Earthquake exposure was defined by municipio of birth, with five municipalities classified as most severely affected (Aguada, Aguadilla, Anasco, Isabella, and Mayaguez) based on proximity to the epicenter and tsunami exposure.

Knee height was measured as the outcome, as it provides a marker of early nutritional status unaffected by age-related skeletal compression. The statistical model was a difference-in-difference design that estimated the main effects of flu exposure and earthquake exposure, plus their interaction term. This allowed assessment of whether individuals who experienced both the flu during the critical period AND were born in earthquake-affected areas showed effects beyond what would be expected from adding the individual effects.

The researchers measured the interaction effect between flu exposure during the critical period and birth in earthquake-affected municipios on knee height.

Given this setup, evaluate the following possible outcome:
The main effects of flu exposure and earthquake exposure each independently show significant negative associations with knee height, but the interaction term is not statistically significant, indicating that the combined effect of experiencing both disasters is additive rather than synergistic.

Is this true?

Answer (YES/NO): NO